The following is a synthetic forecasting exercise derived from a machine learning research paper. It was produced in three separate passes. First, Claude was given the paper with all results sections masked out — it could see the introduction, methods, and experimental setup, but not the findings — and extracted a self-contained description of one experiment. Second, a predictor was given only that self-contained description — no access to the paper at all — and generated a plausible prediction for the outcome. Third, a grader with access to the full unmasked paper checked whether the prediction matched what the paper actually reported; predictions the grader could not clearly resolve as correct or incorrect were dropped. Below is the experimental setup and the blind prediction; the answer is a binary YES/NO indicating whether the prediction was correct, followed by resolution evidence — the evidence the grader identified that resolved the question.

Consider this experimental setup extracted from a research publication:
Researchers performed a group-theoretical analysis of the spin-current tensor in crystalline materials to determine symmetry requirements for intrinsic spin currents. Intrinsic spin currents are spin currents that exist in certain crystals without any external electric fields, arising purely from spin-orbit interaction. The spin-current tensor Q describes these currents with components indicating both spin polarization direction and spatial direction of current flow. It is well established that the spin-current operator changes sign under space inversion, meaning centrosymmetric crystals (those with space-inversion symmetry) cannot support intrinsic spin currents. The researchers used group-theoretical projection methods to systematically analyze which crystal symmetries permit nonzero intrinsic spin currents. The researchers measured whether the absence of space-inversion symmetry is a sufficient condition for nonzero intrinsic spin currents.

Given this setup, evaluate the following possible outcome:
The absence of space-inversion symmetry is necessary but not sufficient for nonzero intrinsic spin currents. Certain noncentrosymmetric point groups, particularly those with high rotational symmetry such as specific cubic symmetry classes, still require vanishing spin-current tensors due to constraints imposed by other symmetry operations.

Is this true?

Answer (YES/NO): YES